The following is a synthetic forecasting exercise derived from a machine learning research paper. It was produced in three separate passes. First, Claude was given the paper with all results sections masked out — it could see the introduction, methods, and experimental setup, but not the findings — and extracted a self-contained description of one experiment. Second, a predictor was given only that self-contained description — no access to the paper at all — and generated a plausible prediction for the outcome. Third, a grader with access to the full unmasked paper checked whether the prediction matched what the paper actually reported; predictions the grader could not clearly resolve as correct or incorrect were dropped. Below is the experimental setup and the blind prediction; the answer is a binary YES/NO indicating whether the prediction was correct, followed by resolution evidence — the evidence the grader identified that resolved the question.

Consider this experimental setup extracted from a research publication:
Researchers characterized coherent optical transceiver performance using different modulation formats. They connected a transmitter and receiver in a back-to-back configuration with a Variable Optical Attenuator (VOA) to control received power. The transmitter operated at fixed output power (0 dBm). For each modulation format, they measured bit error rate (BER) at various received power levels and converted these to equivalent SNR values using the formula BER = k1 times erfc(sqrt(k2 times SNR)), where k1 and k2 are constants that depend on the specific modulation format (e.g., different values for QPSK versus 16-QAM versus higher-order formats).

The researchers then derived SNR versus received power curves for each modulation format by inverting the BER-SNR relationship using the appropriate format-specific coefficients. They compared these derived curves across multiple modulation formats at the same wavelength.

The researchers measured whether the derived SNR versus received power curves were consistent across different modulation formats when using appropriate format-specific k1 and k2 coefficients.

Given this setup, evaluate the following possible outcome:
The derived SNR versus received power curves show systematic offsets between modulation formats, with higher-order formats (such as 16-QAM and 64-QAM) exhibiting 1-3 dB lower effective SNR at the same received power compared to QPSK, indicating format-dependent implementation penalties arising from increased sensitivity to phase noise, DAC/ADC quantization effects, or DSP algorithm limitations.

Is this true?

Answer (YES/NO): NO